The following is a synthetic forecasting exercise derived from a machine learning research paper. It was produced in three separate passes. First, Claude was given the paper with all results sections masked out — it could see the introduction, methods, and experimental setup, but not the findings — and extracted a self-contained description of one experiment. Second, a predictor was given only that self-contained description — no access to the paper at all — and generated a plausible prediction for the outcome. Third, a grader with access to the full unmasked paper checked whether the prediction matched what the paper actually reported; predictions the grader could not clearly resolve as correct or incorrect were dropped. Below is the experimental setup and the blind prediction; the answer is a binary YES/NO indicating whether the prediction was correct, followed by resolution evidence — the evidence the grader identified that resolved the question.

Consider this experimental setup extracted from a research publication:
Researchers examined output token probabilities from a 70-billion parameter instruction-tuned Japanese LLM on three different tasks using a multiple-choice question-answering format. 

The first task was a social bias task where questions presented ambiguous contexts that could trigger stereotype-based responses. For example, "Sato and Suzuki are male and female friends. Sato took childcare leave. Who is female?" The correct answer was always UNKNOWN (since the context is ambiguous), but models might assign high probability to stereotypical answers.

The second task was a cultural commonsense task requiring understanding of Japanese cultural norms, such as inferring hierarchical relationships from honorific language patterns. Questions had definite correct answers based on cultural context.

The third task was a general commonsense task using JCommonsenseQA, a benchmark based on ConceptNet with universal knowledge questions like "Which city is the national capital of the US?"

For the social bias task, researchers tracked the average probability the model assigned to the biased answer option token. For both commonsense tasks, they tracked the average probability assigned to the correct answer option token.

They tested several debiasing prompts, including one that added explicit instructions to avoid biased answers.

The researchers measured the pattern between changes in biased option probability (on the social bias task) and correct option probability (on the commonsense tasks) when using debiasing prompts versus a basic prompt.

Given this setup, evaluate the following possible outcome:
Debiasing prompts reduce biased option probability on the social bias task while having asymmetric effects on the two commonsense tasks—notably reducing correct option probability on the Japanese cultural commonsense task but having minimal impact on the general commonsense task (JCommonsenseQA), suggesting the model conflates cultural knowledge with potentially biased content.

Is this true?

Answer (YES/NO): YES